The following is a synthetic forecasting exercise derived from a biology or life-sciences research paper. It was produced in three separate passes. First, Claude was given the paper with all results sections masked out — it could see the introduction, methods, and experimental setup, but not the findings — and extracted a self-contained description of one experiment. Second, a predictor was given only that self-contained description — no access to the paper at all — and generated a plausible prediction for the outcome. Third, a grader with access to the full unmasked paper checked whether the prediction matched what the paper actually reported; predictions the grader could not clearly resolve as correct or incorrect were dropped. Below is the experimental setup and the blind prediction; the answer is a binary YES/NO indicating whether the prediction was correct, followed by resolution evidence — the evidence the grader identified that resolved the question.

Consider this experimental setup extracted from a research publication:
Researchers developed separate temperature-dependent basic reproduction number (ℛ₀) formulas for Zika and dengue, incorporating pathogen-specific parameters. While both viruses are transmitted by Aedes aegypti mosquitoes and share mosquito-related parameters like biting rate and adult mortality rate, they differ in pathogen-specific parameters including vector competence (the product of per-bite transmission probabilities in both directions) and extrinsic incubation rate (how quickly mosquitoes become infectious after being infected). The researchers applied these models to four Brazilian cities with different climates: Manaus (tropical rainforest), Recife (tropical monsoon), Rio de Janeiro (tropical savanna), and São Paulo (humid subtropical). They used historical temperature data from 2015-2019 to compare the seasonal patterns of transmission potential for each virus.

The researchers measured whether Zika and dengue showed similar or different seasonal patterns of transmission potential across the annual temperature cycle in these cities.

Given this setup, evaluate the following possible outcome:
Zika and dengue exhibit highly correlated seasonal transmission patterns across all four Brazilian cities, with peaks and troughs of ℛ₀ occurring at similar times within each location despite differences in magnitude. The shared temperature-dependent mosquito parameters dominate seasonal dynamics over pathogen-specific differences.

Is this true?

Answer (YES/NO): YES